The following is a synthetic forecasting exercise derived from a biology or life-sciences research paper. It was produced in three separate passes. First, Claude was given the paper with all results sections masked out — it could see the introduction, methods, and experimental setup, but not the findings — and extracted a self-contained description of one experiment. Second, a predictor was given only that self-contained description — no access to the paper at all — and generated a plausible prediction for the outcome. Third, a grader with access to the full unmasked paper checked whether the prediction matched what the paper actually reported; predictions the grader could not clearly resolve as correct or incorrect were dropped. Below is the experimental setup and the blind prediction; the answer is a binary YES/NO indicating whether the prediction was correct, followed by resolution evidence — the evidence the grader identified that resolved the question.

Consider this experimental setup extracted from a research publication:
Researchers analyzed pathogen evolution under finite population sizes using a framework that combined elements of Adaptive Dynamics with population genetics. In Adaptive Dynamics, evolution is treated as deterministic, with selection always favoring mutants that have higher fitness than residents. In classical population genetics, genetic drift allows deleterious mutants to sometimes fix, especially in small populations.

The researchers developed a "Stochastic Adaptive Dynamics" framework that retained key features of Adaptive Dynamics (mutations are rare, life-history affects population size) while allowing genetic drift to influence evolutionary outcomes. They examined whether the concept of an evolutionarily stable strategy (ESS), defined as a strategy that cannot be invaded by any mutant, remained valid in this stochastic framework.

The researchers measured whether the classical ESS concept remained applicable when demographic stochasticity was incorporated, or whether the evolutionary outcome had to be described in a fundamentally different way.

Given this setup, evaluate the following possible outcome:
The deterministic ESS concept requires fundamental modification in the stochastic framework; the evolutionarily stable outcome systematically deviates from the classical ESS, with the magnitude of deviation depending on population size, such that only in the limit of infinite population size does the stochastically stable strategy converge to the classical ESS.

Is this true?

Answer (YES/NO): YES